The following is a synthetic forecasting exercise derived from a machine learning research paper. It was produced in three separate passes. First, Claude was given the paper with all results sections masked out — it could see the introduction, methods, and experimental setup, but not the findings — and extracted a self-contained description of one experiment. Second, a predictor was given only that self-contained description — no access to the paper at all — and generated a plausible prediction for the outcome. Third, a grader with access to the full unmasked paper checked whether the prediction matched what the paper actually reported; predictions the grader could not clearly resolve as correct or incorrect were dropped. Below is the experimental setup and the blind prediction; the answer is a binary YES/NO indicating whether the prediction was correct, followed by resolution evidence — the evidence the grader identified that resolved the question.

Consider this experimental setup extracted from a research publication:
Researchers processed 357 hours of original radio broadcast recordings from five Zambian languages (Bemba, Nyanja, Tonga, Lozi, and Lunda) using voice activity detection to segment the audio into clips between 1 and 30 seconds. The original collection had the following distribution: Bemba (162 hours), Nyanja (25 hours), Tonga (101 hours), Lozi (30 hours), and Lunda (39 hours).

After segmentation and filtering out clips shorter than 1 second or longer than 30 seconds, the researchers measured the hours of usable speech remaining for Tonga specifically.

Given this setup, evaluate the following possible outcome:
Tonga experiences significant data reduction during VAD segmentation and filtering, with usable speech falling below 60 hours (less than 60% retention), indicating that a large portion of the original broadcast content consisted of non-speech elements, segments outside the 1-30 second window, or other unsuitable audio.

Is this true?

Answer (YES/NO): NO